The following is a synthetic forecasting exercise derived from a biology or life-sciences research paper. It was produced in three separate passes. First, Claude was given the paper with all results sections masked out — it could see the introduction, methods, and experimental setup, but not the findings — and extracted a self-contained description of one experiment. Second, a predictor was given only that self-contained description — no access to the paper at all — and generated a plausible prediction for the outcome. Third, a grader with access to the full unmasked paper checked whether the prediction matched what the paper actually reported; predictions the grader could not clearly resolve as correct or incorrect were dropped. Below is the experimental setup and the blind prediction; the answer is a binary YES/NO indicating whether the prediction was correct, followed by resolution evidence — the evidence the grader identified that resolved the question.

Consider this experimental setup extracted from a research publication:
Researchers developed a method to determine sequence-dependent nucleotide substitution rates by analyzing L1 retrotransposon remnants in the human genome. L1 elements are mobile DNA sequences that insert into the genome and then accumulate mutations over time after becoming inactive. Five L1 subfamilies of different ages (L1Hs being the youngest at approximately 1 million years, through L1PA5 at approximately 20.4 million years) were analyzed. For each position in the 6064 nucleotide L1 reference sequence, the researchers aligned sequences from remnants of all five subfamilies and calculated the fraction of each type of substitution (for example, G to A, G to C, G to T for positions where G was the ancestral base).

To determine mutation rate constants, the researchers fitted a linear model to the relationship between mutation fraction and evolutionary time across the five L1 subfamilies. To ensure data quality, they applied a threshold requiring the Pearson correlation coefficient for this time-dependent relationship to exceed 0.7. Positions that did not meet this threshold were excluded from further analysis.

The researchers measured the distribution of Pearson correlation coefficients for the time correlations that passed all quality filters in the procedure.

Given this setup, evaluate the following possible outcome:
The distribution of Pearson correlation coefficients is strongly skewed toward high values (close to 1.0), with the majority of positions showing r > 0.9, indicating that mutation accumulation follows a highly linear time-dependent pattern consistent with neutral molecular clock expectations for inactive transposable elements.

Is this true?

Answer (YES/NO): YES